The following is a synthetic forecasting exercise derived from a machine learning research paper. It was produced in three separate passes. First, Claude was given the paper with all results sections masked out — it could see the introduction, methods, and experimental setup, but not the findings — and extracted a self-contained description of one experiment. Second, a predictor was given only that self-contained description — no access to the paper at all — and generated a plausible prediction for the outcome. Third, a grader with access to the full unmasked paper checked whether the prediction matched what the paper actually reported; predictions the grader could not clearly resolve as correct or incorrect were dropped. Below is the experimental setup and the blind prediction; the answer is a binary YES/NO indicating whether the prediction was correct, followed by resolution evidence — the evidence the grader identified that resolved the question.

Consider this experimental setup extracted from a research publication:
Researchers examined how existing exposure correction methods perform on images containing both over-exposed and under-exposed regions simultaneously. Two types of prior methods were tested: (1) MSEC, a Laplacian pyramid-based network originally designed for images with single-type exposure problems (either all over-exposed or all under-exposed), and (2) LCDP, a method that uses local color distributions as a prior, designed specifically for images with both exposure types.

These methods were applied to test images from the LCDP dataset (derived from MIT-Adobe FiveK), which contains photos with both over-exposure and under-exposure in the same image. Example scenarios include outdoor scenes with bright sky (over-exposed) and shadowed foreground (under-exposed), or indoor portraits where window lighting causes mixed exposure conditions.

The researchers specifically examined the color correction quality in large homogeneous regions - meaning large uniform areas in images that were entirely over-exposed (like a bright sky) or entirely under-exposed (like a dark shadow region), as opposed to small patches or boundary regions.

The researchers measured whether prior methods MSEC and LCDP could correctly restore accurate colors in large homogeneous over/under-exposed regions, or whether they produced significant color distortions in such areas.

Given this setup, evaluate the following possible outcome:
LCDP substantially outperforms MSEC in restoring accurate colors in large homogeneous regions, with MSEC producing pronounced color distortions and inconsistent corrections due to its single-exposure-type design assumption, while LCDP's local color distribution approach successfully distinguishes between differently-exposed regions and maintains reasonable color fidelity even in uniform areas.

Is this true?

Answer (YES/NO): NO